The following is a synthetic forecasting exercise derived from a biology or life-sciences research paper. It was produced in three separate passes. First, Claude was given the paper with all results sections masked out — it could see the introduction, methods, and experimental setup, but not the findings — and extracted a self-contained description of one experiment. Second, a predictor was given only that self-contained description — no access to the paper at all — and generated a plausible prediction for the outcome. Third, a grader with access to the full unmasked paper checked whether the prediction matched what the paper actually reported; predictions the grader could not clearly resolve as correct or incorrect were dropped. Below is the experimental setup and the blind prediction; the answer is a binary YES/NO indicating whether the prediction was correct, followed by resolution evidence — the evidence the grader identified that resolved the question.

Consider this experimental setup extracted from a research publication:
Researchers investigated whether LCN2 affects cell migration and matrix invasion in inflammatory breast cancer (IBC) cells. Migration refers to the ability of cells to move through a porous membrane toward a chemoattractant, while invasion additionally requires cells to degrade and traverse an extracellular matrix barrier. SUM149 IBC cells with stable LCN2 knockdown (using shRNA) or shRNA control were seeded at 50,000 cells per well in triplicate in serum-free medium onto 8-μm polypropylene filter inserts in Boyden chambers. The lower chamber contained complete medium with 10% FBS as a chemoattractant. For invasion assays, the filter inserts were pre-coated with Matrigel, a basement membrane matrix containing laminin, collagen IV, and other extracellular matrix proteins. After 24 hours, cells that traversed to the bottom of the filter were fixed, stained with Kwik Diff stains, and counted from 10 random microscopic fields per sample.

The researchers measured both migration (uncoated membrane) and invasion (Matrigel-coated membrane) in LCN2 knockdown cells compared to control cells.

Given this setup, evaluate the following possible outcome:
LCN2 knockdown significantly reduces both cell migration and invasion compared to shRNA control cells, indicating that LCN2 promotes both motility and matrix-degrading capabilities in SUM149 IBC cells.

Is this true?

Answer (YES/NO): YES